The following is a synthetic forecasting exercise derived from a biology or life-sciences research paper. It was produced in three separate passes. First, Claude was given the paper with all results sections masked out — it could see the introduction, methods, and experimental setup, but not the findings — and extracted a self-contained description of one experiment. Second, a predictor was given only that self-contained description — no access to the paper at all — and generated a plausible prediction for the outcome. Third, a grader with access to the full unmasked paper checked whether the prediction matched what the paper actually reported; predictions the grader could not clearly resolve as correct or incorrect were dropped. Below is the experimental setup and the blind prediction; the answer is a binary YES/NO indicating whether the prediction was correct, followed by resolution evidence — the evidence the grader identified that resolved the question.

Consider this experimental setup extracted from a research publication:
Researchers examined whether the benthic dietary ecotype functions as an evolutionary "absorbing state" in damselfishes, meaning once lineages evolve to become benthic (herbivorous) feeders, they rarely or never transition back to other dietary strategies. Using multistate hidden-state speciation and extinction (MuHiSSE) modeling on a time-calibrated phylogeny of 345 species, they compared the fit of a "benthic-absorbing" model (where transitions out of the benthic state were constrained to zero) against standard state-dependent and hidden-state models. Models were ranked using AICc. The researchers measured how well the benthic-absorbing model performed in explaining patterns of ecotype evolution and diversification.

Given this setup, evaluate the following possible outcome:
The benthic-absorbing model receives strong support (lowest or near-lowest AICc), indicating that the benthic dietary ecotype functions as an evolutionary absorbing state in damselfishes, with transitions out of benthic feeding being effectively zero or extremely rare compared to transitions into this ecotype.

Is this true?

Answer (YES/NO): NO